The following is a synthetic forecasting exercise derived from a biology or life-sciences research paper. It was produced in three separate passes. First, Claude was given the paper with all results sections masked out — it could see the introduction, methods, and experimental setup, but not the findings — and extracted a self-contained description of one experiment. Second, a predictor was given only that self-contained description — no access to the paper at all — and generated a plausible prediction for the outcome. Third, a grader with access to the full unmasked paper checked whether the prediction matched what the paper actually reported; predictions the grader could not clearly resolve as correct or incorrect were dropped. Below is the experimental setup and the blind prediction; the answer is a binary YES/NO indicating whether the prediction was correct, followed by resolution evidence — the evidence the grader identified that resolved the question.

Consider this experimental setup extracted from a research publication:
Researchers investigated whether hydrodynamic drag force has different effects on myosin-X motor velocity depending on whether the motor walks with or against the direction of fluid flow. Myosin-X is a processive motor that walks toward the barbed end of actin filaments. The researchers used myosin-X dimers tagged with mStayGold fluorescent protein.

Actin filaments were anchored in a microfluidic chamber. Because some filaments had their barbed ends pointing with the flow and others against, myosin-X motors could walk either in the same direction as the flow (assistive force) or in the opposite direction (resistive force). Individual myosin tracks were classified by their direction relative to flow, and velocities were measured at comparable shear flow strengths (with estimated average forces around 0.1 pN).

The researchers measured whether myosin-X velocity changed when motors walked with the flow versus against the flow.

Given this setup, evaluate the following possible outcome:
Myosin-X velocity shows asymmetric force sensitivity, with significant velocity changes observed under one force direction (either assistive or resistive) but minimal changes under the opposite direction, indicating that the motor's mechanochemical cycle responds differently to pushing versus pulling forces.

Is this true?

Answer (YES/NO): YES